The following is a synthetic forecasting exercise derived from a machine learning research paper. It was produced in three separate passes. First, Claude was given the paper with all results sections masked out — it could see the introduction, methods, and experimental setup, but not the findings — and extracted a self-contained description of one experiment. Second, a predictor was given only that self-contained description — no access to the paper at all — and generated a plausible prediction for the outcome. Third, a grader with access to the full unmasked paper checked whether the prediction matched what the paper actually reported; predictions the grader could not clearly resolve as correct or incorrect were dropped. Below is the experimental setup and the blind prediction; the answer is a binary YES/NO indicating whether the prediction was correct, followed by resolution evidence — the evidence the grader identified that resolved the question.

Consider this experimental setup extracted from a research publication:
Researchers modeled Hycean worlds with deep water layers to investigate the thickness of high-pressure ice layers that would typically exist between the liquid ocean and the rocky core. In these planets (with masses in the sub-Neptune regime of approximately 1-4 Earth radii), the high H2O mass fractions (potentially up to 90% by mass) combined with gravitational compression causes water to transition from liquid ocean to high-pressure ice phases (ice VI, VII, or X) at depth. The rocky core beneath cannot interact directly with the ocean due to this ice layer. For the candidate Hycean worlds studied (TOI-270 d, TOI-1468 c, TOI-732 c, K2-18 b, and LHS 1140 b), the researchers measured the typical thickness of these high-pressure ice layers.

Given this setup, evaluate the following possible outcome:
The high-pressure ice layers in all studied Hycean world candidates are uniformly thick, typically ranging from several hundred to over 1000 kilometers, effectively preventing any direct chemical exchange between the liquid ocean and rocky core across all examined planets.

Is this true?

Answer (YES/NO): NO